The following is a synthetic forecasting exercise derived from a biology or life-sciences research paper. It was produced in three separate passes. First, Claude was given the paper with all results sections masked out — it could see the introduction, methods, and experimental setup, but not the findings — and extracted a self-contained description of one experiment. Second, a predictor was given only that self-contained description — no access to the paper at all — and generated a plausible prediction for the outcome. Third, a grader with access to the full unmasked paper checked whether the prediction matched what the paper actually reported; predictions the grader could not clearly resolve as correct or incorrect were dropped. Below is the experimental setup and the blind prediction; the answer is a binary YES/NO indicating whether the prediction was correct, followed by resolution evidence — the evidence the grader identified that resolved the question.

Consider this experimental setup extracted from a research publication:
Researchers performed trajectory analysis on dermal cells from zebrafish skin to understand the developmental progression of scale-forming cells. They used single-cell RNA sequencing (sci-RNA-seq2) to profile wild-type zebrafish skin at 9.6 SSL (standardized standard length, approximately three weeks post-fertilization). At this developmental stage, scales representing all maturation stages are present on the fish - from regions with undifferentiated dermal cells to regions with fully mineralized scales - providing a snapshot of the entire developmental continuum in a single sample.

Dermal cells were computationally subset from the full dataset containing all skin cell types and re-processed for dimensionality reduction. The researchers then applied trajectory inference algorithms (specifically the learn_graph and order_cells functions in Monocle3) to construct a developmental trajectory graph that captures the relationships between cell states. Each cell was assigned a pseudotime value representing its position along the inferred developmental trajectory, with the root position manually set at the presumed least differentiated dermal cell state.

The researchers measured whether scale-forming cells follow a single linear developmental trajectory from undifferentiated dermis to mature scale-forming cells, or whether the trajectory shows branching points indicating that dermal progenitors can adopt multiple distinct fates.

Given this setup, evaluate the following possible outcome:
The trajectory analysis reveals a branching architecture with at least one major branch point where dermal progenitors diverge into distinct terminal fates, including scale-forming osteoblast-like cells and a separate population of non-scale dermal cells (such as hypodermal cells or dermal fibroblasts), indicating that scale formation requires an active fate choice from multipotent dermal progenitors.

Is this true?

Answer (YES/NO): NO